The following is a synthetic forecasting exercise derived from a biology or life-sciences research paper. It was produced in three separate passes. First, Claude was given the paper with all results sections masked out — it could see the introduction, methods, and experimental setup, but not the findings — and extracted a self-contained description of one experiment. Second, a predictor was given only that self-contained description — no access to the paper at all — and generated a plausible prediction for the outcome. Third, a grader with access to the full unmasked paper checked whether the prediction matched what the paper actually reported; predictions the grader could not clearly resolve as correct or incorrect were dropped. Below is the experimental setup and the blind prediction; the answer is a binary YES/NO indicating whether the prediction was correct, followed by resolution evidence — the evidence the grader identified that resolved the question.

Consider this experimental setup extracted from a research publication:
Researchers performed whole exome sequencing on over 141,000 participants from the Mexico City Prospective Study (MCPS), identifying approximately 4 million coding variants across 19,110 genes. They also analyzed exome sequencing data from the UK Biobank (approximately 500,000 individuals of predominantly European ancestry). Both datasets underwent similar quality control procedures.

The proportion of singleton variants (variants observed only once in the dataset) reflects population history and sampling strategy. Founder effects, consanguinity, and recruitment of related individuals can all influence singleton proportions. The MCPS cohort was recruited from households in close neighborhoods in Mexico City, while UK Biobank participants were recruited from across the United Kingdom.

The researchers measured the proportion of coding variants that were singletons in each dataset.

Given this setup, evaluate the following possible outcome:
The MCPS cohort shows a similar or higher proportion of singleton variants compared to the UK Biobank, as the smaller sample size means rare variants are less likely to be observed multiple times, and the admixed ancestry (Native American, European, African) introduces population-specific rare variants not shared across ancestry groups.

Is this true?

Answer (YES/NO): NO